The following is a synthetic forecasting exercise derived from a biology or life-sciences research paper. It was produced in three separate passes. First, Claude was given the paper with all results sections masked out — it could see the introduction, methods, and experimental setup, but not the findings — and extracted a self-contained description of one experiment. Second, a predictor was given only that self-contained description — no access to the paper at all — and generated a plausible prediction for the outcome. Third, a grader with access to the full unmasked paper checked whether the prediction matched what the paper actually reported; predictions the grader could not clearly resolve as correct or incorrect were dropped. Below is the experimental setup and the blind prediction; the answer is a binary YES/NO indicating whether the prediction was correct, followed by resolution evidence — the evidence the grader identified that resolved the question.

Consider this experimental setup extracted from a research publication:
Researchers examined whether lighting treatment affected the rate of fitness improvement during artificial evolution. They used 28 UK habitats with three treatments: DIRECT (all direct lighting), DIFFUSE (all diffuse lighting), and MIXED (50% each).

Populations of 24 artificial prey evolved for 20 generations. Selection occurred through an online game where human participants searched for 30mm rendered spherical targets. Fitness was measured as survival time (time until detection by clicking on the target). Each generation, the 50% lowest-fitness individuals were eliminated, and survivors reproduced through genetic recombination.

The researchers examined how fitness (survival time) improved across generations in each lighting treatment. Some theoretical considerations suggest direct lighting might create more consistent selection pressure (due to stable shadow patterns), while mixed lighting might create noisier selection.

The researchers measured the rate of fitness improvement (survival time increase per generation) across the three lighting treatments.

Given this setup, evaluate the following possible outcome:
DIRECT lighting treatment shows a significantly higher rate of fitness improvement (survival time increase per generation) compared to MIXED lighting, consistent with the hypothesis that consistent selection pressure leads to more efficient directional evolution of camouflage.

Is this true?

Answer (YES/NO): YES